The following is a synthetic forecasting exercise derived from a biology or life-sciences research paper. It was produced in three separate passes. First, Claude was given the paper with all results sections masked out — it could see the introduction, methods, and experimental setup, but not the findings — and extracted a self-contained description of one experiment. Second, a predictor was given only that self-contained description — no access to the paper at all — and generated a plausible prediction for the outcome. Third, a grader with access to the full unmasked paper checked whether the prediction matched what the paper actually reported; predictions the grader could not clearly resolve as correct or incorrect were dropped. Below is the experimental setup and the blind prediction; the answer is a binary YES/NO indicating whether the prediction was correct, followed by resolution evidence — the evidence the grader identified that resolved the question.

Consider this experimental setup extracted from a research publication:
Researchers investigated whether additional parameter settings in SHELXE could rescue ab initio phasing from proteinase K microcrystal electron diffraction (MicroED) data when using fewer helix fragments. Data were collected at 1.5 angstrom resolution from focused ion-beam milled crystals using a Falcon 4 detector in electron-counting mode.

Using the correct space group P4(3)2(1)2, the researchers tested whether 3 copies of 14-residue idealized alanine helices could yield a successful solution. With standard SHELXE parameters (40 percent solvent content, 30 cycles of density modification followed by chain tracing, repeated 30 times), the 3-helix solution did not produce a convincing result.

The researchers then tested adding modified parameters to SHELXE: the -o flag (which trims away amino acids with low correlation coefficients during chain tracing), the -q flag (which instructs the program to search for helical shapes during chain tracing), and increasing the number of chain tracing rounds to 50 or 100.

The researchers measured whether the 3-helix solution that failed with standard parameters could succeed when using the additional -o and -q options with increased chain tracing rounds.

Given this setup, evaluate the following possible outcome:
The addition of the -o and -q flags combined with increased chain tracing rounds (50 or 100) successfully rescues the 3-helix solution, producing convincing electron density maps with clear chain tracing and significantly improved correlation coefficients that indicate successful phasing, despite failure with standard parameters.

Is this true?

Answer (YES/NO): YES